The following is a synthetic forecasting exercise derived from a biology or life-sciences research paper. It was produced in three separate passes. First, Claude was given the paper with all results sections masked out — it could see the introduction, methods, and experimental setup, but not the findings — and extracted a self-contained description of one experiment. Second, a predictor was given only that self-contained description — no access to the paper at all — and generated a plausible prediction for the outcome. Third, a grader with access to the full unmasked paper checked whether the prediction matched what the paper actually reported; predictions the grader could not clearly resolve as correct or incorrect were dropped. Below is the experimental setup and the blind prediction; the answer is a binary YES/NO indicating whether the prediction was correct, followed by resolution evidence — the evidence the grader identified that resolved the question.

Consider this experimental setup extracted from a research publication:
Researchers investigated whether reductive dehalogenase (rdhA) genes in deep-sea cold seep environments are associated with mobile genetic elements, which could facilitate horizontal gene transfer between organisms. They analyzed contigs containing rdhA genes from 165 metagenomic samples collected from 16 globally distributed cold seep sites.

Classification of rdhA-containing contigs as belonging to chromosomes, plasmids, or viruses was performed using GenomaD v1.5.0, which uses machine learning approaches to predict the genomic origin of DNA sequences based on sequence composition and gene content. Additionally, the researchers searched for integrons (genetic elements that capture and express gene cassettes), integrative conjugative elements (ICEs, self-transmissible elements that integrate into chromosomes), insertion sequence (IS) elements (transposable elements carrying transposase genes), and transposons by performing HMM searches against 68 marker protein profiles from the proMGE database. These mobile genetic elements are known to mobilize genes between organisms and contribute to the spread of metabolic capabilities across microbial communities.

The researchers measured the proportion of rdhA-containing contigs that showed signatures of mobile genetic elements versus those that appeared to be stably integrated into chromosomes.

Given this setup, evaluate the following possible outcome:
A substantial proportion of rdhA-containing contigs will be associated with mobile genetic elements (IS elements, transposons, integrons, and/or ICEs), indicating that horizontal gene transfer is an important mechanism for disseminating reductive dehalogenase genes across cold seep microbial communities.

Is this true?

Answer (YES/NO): NO